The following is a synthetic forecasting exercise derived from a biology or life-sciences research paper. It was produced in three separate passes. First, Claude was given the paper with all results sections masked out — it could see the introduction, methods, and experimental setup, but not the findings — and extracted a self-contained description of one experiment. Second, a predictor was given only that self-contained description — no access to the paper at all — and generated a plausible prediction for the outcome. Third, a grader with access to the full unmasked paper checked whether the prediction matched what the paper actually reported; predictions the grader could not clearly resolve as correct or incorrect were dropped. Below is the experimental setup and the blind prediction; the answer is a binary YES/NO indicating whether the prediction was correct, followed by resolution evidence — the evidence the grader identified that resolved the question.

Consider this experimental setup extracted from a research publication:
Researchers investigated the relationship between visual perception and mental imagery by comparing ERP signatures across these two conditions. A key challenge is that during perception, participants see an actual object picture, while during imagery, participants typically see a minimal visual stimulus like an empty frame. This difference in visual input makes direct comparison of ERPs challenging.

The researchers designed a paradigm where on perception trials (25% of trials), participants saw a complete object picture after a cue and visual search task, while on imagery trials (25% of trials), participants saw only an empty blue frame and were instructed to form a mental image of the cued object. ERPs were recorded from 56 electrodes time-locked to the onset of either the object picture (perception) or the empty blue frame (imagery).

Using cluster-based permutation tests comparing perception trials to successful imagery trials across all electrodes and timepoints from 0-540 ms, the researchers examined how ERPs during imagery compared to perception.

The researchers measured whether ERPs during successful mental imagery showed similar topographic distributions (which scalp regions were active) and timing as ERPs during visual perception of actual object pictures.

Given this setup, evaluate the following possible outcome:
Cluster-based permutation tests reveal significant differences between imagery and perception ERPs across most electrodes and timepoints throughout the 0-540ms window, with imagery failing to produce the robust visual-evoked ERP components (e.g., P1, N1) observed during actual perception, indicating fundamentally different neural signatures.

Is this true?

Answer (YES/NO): NO